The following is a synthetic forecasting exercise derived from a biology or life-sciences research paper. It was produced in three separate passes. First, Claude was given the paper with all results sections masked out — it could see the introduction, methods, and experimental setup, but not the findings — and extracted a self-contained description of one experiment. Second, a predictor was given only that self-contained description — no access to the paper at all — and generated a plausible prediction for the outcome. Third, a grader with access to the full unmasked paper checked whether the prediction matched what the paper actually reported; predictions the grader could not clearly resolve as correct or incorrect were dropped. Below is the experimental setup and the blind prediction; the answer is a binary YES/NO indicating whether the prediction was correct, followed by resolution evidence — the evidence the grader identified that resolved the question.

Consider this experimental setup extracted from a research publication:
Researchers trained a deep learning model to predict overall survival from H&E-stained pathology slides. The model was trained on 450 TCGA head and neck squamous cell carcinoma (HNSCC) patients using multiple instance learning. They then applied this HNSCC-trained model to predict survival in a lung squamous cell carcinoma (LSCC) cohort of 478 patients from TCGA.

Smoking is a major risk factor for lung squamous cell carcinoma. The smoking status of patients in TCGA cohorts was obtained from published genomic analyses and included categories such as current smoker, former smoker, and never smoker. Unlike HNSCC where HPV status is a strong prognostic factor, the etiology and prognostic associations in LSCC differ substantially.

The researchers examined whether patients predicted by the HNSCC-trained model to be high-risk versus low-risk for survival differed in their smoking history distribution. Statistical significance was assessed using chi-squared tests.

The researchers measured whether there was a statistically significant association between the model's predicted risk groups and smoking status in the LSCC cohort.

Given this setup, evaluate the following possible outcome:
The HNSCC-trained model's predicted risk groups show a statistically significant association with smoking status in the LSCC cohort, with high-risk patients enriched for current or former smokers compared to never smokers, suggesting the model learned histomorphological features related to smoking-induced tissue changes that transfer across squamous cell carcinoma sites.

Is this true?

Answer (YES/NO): NO